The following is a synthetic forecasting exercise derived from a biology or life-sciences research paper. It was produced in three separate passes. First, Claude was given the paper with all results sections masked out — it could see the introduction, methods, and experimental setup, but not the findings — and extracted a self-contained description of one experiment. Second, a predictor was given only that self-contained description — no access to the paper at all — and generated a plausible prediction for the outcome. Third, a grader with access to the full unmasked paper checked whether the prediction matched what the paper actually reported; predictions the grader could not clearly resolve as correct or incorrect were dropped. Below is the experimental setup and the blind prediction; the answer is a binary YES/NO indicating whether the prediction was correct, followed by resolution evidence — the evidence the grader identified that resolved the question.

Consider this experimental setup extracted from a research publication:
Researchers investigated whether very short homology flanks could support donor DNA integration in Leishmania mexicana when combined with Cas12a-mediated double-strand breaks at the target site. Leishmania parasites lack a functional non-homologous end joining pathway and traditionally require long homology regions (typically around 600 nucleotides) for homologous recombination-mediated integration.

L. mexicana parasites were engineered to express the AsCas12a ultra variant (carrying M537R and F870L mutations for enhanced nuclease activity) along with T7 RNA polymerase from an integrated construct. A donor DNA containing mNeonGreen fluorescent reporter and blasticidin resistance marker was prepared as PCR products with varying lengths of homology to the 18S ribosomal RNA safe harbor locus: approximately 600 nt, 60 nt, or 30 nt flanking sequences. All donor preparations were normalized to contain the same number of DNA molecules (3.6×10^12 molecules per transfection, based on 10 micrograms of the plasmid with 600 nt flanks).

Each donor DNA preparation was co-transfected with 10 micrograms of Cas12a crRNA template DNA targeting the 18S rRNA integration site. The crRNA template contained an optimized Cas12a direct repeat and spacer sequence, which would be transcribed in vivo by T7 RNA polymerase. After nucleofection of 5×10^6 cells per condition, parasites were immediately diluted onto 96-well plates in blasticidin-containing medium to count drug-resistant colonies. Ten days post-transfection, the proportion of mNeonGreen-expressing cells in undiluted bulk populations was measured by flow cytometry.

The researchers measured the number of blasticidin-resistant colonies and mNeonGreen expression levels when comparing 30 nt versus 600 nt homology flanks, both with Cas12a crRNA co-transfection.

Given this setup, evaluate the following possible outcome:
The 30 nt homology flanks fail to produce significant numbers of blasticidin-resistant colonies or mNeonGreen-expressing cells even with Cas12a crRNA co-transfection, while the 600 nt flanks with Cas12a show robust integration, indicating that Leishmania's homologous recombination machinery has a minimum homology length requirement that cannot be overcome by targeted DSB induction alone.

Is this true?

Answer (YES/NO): NO